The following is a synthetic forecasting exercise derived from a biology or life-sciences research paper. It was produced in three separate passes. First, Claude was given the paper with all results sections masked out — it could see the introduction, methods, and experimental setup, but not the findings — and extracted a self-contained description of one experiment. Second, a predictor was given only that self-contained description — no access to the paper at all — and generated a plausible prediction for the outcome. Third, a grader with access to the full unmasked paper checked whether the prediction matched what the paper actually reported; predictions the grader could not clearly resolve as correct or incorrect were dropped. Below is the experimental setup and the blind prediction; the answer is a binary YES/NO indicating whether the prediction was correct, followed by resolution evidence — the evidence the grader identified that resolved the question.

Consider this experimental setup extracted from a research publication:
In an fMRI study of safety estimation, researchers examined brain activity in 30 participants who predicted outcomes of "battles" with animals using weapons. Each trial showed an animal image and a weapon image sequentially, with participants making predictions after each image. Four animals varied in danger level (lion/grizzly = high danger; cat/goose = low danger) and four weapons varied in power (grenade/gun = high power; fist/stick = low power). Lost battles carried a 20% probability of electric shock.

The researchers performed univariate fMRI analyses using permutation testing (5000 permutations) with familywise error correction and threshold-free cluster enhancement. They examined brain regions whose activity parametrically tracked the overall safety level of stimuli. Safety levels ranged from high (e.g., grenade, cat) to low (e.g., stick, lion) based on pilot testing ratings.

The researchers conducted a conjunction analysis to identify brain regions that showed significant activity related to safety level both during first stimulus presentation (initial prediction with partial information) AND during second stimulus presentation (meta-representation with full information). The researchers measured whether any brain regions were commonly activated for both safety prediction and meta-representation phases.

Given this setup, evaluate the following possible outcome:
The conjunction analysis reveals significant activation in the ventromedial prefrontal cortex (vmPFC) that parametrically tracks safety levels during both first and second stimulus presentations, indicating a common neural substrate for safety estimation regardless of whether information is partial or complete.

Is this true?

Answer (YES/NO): YES